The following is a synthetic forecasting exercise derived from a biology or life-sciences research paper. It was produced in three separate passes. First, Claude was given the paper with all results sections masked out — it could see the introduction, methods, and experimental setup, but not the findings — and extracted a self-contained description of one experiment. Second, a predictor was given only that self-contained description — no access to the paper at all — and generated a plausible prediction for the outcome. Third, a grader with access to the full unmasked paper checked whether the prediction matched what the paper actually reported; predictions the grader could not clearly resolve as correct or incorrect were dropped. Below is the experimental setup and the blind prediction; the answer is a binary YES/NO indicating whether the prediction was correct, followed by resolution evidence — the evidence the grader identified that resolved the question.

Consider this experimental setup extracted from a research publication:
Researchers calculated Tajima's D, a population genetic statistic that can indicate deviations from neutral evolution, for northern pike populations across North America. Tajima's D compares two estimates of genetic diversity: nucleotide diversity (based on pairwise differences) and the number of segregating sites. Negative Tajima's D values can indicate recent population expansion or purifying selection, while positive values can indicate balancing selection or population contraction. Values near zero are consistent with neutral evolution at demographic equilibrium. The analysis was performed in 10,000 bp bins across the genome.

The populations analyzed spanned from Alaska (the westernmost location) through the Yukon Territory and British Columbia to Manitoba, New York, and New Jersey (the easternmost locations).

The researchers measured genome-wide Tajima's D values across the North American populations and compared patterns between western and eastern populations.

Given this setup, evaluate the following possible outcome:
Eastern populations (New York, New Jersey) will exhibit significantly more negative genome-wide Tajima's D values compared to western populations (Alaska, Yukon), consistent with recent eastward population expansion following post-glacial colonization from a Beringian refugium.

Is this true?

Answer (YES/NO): NO